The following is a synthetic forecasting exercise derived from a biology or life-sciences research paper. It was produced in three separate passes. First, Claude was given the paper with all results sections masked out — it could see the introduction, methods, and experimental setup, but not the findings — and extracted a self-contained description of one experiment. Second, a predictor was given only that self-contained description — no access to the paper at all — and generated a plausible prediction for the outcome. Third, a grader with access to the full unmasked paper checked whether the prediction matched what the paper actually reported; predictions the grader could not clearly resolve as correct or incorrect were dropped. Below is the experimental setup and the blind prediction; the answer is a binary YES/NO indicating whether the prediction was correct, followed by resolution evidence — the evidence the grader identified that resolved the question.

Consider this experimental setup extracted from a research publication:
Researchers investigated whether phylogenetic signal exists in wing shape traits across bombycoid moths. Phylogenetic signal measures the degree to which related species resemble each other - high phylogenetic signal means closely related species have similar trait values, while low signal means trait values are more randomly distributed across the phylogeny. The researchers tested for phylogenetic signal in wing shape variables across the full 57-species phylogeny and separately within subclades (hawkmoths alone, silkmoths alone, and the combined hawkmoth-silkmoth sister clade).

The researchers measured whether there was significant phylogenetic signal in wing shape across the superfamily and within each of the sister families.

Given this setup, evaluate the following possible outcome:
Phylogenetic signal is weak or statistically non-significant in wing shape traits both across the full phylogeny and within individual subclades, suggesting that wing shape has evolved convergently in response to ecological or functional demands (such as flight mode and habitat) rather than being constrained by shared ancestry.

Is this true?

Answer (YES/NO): NO